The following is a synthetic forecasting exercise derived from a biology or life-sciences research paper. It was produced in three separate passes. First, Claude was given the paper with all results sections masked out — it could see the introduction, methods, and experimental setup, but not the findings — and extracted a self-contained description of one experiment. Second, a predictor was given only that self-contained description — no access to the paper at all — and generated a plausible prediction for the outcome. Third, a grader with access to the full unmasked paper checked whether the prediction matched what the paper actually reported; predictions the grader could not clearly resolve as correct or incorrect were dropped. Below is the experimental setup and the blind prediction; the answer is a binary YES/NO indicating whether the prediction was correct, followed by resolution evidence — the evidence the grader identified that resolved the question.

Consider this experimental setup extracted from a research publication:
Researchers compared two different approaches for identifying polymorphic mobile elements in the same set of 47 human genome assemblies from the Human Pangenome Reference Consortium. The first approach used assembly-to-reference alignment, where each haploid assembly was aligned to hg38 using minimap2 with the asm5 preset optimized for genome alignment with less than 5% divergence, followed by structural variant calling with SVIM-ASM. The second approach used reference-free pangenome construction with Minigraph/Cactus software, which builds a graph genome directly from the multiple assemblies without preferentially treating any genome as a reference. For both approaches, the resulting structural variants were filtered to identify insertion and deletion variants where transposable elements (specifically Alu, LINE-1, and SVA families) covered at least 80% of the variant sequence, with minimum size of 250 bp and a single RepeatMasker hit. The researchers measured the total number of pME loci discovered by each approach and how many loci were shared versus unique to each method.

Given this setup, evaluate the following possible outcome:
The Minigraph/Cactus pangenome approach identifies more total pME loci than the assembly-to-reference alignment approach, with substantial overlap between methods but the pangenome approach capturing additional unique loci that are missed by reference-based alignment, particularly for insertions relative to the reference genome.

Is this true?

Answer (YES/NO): NO